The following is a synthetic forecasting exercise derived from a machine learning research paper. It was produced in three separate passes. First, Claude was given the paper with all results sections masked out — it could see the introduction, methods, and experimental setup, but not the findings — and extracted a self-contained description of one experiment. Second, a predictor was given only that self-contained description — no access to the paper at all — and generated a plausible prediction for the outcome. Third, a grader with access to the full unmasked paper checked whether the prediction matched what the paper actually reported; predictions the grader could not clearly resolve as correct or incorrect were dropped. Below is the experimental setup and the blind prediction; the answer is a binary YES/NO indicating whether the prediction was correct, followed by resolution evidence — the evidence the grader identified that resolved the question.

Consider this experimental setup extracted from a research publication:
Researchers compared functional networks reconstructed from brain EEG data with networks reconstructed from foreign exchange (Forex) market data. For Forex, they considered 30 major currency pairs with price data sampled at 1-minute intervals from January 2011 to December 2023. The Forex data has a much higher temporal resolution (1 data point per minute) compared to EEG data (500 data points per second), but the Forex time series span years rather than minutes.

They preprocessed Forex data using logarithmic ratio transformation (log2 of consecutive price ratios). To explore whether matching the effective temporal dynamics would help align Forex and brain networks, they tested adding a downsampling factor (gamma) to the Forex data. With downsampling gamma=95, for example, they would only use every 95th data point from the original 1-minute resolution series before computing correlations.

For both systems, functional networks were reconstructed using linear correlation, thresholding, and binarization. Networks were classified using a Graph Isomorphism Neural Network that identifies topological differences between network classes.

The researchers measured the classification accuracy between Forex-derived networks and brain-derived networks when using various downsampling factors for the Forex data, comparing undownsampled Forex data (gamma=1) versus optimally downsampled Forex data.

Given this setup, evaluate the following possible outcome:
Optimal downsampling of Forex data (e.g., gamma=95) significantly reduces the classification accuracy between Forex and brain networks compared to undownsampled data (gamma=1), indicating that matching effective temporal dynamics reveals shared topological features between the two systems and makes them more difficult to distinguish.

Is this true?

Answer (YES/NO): YES